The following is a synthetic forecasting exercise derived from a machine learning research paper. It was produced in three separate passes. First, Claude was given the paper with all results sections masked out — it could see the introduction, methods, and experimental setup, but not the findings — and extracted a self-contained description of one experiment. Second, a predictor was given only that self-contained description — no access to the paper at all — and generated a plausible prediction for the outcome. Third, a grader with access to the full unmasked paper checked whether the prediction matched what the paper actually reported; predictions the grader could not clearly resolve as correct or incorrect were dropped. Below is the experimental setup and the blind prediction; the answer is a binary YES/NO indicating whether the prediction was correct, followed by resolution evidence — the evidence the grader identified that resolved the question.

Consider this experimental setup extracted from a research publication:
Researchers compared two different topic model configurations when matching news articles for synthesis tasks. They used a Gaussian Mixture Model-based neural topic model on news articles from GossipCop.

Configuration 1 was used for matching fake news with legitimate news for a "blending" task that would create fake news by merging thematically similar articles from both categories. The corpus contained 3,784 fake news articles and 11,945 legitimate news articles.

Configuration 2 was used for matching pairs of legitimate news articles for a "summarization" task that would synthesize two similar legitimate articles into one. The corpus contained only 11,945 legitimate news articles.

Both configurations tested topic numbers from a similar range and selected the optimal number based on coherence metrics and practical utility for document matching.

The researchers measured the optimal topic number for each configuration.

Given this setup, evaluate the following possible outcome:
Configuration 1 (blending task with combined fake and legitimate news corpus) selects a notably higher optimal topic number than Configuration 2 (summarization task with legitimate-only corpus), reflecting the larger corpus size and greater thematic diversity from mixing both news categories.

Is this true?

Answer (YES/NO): NO